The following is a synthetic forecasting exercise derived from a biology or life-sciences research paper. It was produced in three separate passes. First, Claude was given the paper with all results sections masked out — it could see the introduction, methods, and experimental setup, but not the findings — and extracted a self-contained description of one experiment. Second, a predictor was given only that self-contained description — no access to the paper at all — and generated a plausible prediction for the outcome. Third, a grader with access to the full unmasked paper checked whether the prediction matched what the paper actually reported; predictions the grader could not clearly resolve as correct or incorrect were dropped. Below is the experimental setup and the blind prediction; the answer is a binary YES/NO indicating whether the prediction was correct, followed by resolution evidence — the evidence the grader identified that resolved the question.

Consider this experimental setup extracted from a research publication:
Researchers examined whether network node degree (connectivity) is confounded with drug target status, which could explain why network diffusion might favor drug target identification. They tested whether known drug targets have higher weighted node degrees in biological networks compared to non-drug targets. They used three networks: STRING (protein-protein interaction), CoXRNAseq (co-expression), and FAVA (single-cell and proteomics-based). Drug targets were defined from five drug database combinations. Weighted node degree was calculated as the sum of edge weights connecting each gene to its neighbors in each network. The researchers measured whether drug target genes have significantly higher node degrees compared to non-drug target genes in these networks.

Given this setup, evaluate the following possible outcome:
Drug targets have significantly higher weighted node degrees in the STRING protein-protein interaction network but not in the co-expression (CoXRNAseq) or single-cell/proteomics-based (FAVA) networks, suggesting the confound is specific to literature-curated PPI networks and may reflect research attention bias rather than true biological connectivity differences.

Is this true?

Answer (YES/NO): NO